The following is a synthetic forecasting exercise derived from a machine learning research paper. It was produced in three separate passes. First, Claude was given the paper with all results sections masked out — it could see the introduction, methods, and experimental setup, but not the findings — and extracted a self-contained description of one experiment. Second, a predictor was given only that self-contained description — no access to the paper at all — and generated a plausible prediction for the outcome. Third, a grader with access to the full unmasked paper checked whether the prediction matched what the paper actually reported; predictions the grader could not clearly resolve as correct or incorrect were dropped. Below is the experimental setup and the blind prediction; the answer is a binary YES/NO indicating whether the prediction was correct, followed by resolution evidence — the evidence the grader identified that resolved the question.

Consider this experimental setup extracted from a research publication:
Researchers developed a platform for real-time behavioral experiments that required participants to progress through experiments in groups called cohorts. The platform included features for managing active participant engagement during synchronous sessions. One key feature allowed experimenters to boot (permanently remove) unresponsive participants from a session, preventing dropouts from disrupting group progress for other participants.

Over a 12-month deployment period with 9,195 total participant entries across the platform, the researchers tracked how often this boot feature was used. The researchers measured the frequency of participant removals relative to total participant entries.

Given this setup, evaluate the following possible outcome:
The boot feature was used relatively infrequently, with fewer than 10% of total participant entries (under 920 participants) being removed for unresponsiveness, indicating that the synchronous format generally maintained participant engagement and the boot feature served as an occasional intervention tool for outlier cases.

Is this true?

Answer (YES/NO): YES